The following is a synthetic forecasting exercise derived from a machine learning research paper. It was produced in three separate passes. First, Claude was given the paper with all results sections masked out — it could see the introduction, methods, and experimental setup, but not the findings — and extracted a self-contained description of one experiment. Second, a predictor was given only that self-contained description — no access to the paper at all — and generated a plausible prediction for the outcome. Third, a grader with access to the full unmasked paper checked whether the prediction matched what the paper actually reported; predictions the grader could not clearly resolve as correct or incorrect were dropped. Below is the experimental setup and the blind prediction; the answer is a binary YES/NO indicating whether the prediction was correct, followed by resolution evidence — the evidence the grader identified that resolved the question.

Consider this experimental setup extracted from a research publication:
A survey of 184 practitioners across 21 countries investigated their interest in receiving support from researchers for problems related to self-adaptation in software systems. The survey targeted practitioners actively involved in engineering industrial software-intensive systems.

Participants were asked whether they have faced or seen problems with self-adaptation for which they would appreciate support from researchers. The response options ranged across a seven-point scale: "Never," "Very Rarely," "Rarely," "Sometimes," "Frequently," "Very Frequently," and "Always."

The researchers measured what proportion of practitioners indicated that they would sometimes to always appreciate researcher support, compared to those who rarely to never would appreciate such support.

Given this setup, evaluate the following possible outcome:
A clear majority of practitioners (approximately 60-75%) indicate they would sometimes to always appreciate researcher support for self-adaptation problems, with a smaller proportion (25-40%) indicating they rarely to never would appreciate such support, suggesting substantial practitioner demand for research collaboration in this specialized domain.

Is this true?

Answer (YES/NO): NO